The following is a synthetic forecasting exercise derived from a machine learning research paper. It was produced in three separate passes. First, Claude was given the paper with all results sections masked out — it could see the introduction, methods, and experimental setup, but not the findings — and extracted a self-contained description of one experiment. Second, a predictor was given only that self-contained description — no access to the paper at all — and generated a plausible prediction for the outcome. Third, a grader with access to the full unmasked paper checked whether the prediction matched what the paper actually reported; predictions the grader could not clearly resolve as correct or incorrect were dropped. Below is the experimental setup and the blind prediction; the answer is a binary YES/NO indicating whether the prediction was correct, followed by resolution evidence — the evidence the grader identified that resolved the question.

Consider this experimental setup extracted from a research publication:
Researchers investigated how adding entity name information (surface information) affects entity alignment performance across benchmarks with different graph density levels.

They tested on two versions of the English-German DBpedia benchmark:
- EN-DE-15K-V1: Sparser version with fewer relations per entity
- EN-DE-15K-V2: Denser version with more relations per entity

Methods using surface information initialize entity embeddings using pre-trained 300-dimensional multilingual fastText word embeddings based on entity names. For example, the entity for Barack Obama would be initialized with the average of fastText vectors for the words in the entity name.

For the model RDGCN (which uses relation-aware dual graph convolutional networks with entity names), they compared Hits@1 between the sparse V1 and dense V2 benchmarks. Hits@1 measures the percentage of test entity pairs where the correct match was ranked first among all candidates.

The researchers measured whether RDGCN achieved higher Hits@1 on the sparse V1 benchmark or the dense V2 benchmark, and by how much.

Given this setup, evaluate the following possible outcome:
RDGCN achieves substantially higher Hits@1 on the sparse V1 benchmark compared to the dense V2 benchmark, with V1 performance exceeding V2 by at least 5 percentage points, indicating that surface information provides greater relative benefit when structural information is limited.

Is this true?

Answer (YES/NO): NO